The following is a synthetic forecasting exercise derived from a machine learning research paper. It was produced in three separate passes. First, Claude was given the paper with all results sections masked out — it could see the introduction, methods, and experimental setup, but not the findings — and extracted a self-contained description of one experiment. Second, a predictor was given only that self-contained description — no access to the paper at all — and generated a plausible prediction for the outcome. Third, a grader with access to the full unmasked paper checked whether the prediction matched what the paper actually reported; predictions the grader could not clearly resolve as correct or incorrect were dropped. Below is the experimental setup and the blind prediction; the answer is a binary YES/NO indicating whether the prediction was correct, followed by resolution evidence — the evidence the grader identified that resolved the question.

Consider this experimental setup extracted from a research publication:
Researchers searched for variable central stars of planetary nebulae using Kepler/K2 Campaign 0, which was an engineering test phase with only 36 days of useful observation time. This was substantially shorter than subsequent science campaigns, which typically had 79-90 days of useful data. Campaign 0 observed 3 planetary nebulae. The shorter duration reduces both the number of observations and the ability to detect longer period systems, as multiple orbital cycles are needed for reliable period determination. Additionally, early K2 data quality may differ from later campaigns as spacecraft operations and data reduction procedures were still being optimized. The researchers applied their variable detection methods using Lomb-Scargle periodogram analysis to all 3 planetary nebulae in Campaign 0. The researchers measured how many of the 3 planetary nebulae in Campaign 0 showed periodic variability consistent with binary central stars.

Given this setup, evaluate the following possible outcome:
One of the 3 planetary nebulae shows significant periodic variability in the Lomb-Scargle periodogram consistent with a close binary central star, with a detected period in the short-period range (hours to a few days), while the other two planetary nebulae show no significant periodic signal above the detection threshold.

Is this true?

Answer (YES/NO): NO